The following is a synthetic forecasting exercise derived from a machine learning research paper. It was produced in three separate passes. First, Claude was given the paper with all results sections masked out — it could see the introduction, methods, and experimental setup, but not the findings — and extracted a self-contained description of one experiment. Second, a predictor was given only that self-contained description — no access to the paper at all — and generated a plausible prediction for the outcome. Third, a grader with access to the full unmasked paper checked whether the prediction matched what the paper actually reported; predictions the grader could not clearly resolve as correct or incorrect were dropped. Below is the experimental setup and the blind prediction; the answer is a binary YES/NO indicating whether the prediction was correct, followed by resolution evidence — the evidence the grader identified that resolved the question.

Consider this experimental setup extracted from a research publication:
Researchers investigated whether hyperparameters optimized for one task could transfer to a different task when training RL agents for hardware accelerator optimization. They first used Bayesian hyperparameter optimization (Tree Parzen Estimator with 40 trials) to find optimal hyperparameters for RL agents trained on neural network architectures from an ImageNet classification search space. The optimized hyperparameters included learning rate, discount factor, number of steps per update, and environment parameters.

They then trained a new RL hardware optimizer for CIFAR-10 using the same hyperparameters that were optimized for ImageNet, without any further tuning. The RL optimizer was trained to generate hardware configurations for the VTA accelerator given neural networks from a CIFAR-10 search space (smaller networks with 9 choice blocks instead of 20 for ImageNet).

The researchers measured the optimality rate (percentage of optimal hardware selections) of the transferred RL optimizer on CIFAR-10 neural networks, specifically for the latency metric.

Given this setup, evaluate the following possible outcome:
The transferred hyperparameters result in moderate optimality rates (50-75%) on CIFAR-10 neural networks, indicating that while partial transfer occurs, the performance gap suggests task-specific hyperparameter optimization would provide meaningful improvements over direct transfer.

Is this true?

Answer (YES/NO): NO